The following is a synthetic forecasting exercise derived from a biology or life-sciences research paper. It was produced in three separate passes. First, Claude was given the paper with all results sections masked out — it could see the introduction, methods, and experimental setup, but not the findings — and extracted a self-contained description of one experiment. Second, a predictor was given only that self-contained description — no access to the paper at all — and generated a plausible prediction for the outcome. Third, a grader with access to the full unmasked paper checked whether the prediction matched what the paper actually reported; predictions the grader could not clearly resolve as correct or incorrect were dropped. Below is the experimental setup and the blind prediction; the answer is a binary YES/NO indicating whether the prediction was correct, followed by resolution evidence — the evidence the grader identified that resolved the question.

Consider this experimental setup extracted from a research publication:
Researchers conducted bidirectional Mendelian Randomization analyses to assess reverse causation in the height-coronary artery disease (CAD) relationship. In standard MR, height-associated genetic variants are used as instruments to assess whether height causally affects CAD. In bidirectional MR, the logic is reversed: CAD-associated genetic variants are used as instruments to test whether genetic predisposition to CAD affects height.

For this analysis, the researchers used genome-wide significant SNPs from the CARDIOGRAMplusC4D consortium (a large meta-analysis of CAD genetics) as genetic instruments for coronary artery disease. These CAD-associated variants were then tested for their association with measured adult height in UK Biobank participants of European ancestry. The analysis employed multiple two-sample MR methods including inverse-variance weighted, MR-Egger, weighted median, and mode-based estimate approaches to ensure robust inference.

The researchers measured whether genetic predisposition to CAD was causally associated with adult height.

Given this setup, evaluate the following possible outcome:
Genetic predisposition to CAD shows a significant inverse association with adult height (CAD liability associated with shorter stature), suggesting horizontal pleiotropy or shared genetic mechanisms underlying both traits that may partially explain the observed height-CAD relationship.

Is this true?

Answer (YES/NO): NO